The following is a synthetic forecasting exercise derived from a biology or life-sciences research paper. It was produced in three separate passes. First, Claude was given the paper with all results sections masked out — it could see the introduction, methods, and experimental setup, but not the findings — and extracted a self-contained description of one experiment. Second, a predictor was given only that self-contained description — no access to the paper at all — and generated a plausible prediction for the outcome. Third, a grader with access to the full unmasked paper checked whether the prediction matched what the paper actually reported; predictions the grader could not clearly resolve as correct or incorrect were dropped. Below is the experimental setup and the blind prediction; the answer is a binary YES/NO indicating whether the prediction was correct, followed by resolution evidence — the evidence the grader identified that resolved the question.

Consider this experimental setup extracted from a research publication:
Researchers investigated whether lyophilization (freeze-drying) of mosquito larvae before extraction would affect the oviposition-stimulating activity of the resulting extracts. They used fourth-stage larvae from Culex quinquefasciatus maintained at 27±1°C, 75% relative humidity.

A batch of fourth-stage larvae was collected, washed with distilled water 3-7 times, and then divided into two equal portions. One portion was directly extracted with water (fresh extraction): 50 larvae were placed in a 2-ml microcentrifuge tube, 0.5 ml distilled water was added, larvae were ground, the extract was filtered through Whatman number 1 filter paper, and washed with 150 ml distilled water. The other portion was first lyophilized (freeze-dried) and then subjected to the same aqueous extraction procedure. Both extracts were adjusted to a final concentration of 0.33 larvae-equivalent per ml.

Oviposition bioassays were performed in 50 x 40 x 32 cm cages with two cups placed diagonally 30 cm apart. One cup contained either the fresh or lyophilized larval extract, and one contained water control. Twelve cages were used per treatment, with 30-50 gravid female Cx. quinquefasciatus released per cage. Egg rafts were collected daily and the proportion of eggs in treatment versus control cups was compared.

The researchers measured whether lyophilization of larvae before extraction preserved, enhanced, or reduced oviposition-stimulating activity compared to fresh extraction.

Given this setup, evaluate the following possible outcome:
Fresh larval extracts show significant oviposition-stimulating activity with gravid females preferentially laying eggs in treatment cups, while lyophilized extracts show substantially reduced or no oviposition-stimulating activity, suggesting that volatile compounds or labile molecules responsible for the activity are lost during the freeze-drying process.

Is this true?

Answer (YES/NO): NO